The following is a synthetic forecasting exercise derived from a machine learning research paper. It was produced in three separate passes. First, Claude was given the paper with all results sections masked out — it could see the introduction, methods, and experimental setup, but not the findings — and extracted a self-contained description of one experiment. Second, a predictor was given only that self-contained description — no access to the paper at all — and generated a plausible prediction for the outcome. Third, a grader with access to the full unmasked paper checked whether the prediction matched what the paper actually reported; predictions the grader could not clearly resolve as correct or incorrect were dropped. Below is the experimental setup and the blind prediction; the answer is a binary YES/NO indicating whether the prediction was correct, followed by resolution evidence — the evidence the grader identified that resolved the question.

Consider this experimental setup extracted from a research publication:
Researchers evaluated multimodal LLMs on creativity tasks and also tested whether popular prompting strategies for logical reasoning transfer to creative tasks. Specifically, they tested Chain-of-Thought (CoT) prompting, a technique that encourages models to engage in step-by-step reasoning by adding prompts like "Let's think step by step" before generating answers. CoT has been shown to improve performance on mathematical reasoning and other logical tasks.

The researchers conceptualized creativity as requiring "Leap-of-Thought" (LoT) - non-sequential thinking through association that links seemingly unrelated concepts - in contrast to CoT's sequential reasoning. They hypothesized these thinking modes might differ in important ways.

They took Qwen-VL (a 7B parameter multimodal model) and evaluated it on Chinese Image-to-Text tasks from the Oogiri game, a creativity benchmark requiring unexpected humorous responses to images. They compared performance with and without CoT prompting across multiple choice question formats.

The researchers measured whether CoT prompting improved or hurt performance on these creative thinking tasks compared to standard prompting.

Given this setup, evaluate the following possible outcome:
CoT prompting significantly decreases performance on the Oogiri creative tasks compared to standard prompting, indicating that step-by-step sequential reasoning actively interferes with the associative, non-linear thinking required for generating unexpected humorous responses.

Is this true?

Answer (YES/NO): NO